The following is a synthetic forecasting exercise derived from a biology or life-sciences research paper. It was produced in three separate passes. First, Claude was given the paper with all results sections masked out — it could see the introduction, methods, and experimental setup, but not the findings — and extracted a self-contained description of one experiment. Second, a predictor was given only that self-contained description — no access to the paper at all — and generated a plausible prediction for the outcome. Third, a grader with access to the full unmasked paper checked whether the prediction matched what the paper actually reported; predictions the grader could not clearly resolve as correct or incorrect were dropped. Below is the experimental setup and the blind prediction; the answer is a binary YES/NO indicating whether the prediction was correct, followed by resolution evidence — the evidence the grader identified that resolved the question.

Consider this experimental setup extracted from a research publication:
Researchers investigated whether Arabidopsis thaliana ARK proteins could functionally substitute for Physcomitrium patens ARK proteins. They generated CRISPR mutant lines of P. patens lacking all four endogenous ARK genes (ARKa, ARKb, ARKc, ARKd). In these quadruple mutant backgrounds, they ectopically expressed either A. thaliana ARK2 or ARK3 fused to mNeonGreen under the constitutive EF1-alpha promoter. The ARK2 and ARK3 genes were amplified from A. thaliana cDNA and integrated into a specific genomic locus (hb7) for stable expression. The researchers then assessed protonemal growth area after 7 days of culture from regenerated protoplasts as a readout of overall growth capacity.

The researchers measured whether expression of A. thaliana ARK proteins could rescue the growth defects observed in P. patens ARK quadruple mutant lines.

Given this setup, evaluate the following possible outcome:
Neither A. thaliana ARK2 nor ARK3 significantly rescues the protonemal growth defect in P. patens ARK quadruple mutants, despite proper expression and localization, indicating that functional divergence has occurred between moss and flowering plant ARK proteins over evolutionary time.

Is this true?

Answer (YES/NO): NO